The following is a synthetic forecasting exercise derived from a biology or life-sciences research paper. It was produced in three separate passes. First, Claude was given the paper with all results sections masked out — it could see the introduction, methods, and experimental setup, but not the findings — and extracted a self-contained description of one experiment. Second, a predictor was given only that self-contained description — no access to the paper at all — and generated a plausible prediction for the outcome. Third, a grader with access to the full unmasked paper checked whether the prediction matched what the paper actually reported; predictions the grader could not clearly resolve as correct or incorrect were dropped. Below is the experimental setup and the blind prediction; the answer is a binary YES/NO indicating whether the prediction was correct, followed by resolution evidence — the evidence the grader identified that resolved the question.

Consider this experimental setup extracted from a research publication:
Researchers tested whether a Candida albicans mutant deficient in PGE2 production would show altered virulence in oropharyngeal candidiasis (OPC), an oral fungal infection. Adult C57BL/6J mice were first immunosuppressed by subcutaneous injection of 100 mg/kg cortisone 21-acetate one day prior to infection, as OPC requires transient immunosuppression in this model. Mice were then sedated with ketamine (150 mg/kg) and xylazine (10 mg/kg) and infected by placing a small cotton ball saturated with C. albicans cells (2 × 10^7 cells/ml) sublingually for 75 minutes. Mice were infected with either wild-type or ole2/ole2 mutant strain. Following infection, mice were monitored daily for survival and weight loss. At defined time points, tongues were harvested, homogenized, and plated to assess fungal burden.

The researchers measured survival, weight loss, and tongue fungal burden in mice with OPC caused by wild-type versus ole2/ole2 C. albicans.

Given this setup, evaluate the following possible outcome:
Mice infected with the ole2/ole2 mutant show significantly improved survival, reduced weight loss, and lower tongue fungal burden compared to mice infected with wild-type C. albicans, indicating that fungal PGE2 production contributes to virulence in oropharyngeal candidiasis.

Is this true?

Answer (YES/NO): NO